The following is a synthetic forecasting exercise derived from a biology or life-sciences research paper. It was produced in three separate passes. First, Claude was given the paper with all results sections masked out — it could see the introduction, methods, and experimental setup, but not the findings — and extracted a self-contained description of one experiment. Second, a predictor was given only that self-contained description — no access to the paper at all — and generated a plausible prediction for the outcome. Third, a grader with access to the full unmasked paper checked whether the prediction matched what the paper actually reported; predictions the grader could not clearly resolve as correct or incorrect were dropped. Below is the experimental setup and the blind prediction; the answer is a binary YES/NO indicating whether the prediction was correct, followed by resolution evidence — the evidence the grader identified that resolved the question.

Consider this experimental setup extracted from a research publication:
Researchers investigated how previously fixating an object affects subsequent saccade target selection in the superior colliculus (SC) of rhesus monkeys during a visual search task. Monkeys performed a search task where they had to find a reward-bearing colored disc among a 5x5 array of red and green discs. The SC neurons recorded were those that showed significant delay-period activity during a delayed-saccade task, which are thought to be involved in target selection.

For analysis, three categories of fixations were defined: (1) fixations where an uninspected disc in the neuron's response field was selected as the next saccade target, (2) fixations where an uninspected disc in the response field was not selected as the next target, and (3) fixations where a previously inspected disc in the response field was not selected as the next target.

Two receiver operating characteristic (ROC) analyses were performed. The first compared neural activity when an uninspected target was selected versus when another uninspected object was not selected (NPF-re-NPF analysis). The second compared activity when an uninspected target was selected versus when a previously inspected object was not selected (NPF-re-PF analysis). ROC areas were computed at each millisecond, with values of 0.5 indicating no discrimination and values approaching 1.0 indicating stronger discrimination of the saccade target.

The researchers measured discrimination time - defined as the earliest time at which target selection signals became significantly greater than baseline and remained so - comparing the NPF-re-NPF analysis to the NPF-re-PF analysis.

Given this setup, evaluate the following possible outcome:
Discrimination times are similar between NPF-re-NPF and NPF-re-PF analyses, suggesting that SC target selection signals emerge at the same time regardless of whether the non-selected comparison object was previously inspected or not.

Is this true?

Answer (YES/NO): NO